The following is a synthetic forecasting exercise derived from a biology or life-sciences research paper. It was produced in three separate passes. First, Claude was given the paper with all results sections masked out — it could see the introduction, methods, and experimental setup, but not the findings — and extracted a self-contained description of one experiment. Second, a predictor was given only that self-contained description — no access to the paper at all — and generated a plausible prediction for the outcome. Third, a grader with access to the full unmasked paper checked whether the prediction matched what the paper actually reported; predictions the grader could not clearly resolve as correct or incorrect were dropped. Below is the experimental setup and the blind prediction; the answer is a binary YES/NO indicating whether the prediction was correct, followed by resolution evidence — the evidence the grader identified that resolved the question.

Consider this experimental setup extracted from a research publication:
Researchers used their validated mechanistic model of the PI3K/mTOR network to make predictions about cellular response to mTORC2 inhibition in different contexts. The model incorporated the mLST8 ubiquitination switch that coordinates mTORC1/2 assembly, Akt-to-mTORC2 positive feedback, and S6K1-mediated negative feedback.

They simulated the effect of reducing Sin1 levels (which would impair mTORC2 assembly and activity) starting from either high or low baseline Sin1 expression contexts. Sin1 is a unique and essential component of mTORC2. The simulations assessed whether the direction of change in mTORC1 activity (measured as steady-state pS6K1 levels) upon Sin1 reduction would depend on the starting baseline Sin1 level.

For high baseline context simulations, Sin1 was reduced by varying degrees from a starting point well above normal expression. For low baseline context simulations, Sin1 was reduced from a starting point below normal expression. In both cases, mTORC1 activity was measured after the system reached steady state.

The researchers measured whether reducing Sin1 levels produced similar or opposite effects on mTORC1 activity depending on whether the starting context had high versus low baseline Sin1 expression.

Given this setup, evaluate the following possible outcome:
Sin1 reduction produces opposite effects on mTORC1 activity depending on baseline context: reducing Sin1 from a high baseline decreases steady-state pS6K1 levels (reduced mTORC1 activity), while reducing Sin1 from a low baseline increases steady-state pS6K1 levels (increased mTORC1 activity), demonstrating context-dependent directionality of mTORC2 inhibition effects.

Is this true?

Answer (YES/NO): NO